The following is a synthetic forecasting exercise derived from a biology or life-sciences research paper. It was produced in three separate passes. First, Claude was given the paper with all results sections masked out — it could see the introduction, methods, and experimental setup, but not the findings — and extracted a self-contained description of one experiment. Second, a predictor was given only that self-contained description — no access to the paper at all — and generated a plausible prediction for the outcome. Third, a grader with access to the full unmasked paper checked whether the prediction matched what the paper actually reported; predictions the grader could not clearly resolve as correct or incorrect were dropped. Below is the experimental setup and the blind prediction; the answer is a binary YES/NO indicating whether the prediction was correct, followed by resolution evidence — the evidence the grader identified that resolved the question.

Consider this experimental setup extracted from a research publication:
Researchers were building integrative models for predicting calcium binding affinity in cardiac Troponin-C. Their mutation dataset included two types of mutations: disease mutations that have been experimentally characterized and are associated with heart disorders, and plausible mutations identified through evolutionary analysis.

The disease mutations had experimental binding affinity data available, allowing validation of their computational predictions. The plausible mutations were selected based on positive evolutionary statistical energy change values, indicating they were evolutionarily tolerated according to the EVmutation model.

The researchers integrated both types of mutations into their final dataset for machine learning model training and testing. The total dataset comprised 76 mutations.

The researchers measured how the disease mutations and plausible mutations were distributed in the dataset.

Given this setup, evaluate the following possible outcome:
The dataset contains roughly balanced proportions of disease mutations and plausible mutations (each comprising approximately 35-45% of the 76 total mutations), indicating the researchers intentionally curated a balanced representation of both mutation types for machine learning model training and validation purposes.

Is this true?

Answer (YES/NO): NO